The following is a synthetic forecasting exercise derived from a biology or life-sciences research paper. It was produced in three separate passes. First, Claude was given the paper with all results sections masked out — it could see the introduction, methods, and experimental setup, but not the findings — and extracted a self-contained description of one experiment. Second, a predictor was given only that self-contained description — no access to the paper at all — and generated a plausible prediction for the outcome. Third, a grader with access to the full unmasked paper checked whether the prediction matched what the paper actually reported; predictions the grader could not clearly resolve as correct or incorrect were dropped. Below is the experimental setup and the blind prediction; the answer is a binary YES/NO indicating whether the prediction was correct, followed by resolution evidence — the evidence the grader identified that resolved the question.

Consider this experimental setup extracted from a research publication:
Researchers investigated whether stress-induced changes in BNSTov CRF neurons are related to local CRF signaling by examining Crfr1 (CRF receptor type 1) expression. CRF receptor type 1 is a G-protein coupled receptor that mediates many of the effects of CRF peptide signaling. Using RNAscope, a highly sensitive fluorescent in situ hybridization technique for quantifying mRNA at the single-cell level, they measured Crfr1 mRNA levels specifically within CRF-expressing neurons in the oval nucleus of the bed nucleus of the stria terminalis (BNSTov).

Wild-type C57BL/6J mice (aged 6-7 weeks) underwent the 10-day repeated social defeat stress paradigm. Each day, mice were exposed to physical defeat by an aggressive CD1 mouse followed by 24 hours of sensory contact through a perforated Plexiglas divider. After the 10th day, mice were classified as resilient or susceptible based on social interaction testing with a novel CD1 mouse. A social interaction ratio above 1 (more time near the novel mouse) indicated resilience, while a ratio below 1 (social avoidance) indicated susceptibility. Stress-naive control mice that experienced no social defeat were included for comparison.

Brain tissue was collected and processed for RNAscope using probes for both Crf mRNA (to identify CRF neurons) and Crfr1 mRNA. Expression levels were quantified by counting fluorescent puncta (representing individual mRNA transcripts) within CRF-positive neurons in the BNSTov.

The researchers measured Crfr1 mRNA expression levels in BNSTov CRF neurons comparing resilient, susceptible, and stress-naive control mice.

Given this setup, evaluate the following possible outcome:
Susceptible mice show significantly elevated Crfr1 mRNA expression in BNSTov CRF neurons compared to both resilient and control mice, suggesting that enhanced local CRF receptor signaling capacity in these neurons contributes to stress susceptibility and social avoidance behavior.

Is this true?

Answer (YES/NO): NO